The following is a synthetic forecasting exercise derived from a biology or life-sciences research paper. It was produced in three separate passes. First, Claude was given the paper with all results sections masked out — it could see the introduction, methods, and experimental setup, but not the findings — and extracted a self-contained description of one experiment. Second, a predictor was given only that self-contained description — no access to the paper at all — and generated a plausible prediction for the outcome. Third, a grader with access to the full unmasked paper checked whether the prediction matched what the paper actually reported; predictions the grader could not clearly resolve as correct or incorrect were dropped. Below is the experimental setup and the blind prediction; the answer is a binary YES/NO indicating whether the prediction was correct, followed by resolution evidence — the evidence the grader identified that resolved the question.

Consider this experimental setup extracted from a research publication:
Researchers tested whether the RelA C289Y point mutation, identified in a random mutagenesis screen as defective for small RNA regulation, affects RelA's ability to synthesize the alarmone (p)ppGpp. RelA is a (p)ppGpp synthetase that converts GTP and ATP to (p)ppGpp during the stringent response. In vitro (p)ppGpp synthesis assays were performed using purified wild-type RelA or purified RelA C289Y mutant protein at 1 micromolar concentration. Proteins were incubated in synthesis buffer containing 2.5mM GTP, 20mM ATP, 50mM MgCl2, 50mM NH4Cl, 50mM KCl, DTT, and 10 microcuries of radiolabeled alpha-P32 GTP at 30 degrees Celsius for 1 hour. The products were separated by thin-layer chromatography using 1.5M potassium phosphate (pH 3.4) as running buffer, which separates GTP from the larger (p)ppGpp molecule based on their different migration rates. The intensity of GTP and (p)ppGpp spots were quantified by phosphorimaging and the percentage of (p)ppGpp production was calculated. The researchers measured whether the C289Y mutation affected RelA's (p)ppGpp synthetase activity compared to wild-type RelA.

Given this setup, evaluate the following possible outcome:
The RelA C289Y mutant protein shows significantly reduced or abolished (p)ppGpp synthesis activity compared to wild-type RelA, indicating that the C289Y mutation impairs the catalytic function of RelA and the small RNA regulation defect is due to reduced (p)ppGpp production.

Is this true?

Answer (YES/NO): NO